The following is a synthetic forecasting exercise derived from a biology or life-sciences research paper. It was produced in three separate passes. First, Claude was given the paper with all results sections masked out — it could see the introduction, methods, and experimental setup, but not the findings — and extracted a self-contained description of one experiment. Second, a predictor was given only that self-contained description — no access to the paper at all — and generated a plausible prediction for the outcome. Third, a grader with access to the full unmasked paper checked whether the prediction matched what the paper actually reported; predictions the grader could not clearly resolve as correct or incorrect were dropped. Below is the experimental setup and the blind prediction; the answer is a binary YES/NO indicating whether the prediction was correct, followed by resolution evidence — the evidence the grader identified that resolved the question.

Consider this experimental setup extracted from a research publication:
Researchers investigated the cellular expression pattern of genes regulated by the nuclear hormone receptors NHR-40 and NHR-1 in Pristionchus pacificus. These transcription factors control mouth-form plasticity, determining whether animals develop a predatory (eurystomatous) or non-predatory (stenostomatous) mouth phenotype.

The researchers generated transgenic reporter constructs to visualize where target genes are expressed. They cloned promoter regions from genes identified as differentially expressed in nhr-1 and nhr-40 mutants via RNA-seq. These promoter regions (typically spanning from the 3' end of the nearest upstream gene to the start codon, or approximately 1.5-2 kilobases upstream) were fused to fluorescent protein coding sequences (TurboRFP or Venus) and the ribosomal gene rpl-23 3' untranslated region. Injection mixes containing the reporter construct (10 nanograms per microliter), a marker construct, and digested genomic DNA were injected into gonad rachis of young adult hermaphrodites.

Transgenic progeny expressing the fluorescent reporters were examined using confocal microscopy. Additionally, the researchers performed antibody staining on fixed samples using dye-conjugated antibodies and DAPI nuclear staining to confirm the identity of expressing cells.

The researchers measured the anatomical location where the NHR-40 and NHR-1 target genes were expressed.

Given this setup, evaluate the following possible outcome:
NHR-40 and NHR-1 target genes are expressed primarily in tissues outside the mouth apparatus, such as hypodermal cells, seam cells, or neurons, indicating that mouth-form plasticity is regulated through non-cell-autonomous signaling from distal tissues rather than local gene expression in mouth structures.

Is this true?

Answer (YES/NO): NO